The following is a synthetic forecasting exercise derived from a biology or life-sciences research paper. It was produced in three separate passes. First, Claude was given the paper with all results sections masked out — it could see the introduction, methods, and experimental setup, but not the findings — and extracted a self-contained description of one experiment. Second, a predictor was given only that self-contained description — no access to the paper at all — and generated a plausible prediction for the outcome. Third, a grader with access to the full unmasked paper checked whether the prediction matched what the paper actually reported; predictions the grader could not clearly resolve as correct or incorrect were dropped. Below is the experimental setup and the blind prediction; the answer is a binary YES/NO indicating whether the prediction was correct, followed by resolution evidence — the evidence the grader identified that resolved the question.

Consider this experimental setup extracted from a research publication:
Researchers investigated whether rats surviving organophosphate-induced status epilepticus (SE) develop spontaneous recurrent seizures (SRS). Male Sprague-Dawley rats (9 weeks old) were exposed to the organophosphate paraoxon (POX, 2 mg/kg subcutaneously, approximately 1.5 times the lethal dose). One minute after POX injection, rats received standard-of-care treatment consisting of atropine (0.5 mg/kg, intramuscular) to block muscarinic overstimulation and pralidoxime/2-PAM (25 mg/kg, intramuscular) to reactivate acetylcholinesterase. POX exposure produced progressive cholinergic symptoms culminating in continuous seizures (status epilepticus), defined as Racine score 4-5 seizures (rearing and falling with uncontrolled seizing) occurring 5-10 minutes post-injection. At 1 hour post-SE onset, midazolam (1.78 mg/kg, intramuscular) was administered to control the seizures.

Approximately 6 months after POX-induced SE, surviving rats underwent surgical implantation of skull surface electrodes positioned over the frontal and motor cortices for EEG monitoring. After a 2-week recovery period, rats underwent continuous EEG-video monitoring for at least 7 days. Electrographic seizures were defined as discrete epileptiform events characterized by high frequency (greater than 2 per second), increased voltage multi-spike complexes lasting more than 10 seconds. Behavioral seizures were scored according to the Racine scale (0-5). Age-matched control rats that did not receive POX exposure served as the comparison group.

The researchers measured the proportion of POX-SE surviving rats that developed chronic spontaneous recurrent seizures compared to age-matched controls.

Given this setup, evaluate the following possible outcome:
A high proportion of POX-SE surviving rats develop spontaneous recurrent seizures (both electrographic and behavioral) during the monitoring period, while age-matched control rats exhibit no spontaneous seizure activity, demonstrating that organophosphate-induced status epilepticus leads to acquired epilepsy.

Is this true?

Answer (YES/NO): YES